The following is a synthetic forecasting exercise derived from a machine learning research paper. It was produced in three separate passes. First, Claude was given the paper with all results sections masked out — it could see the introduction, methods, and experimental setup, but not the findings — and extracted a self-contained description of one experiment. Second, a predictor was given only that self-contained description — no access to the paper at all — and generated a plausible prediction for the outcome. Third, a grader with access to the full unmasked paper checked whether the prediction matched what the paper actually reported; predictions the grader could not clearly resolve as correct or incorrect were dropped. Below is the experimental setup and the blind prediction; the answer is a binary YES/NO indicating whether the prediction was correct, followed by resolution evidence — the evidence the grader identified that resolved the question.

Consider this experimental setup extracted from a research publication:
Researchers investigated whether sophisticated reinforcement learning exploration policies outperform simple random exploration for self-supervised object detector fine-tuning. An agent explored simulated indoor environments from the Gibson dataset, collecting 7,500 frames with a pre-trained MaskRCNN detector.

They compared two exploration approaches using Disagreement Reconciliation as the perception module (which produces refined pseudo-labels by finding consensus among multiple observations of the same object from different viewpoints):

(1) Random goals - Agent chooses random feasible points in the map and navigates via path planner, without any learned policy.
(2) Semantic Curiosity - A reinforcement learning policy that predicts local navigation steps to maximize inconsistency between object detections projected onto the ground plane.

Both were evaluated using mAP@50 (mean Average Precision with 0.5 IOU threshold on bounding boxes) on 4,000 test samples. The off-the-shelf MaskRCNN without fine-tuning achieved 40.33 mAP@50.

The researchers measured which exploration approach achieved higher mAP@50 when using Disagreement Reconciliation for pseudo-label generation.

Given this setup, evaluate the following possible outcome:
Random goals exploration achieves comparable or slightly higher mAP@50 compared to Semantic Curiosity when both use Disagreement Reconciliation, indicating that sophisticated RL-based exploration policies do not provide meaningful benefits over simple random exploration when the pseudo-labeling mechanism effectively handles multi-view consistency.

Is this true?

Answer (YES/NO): YES